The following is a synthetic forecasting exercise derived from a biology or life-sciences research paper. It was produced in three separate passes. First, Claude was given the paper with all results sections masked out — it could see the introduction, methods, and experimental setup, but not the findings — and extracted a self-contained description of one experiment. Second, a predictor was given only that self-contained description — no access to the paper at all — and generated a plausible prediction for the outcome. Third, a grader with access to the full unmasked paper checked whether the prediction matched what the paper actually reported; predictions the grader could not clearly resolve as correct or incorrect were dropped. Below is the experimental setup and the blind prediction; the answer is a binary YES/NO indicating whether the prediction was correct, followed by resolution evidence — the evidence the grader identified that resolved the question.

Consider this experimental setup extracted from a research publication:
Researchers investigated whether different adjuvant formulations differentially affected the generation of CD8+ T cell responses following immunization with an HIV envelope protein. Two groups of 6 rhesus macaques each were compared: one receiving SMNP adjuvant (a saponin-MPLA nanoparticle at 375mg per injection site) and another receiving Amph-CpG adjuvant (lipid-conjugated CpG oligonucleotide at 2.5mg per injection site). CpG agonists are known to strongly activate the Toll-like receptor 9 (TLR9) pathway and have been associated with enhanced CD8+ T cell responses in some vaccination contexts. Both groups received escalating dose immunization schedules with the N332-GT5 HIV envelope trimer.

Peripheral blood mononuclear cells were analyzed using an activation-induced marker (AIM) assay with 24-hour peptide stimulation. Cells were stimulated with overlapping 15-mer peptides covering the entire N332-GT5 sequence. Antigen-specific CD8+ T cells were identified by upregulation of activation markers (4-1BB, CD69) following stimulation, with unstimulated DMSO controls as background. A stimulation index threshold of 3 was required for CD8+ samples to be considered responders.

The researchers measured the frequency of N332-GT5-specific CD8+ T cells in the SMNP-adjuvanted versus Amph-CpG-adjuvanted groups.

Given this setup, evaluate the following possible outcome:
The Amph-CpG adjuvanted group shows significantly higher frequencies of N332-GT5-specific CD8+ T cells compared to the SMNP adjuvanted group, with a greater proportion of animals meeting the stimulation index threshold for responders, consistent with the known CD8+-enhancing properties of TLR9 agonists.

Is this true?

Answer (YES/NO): NO